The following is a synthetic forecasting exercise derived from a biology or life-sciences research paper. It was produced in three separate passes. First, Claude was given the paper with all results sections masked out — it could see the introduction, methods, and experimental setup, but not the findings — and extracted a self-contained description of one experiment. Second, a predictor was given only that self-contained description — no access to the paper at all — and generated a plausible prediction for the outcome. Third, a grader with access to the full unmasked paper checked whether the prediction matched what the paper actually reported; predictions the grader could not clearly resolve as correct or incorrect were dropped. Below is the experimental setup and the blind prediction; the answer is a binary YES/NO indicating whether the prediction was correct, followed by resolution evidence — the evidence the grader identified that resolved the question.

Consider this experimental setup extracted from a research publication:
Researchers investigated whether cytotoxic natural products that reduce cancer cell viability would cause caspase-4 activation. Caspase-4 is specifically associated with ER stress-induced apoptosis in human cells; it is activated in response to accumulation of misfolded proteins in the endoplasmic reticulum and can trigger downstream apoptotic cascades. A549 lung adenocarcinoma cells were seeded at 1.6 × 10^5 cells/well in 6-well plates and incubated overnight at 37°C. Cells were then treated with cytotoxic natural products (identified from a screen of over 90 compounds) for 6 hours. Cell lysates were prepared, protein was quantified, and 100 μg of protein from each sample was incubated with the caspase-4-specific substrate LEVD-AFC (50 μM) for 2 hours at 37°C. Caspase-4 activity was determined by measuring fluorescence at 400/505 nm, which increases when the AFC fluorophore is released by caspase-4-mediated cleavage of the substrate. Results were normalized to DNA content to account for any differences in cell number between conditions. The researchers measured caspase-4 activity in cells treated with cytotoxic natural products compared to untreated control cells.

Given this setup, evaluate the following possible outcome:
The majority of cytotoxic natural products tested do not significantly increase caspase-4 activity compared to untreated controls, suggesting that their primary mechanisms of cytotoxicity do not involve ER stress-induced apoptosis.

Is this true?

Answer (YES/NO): NO